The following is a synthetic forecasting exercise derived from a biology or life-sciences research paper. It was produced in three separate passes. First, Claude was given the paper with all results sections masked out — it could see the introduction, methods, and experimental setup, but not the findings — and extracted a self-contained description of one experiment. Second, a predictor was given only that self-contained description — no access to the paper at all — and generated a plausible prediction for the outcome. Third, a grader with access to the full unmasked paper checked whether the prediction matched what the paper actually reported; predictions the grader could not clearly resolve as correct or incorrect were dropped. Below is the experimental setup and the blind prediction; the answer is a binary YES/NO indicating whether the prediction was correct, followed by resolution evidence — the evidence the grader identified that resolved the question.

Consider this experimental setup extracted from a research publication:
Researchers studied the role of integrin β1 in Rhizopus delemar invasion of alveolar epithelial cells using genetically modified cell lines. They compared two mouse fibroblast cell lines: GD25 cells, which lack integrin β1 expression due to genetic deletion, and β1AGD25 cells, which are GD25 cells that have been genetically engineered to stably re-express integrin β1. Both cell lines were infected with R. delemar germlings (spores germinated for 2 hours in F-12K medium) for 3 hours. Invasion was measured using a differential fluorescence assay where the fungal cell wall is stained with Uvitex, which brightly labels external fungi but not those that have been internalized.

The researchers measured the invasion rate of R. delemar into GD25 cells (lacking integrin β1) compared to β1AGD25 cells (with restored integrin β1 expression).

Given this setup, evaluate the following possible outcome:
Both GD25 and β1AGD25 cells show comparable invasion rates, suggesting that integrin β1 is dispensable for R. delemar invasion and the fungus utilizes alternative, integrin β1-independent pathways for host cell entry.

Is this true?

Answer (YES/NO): NO